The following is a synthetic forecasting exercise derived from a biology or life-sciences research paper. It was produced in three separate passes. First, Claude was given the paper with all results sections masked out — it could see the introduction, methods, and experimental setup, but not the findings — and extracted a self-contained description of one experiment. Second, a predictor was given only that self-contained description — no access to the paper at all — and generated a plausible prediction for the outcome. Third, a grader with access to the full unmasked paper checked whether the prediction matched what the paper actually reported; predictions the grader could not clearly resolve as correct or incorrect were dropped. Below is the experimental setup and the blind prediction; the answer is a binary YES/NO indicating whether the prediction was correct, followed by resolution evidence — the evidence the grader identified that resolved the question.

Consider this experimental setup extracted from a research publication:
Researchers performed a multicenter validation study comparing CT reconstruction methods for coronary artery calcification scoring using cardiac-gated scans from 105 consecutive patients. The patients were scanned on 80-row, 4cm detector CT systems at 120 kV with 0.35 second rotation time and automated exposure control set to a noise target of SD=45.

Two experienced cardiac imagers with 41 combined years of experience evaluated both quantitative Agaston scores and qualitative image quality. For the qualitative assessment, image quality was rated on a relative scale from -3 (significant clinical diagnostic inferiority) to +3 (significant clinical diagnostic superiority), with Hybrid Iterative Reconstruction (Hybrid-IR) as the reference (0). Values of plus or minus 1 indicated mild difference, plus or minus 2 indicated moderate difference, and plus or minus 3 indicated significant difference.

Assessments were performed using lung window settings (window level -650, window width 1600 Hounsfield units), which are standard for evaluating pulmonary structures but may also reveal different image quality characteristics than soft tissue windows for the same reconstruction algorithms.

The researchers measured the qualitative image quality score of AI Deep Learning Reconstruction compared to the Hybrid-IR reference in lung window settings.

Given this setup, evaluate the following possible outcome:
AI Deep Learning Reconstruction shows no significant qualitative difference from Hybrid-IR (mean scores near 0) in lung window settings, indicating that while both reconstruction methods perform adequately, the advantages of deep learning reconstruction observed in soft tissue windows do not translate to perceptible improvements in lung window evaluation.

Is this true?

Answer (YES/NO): NO